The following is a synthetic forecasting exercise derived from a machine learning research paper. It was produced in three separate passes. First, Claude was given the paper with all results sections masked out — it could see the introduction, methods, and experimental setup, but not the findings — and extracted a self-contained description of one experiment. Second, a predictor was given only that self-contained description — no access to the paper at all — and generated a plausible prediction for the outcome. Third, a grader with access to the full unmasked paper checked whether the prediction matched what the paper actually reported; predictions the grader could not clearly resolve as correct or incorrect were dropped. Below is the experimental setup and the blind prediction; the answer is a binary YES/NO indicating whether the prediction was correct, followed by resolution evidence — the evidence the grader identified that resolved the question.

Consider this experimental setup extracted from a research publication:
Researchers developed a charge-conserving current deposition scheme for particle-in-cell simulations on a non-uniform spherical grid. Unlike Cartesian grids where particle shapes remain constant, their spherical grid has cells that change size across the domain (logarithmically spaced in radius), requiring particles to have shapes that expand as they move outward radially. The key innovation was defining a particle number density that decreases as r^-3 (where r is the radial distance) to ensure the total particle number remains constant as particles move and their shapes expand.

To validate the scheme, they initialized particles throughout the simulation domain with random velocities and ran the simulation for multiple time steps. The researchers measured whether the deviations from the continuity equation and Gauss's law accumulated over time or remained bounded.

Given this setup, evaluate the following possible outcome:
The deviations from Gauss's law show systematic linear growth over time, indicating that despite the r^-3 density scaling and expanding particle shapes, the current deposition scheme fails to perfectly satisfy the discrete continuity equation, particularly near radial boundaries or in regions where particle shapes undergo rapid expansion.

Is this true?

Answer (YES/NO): NO